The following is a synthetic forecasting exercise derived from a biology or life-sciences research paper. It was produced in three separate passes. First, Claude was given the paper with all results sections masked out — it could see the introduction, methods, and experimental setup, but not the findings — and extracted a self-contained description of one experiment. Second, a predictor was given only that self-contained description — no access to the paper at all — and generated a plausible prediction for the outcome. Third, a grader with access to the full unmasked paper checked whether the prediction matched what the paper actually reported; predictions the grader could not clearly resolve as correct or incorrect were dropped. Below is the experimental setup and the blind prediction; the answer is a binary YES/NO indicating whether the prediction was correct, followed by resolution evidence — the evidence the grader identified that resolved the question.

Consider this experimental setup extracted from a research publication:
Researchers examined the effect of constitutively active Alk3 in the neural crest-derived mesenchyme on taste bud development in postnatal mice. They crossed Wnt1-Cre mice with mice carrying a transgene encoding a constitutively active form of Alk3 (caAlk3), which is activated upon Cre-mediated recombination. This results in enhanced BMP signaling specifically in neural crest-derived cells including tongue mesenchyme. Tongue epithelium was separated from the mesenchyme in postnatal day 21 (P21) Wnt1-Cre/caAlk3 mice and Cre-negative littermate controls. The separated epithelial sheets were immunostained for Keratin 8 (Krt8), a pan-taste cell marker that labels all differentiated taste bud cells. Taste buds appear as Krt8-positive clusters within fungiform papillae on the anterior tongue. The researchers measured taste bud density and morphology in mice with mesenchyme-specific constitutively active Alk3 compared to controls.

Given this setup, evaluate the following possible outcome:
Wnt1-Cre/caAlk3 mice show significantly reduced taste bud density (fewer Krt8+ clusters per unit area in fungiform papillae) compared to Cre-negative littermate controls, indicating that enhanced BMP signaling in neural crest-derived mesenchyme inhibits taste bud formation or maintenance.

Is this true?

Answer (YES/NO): NO